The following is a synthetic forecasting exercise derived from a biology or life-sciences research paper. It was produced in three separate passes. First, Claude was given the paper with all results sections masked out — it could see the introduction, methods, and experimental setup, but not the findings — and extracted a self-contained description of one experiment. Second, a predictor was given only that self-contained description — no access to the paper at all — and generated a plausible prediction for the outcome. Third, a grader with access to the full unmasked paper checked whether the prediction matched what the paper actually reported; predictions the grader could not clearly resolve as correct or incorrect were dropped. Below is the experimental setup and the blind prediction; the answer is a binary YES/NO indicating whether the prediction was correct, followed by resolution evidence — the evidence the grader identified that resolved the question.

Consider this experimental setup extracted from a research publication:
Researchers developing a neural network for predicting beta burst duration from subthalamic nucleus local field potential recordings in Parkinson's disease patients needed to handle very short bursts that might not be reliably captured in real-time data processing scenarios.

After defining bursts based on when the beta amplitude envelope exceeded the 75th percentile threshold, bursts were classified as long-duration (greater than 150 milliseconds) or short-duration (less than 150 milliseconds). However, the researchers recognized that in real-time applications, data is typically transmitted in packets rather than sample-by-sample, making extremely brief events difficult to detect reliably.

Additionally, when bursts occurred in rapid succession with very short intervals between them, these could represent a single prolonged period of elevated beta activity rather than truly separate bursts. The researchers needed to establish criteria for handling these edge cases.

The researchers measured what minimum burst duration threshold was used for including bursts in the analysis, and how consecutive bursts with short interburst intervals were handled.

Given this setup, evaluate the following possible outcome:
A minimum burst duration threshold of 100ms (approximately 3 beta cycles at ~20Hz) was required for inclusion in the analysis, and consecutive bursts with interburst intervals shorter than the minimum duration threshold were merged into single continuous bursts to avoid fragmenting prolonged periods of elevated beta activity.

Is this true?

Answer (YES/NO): NO